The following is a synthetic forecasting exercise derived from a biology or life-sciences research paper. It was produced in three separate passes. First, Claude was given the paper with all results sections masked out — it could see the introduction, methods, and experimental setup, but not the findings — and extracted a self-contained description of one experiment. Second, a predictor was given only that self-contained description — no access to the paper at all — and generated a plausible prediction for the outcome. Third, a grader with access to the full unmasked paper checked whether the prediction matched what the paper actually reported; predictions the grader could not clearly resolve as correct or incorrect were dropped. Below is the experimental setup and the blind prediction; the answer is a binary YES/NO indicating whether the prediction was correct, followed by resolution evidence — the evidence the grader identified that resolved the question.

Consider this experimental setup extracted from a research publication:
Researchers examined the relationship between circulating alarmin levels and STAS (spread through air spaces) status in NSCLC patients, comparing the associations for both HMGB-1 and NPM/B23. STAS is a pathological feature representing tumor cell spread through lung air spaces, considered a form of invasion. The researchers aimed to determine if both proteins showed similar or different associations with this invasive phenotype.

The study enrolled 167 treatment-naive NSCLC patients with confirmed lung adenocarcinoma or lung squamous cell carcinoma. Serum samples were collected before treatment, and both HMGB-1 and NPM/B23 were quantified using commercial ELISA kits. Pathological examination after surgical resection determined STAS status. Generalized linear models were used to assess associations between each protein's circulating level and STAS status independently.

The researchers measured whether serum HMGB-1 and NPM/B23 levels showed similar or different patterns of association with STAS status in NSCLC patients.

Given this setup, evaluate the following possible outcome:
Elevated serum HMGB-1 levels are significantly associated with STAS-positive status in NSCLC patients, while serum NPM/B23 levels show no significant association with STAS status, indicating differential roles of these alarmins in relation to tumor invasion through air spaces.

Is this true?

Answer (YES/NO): NO